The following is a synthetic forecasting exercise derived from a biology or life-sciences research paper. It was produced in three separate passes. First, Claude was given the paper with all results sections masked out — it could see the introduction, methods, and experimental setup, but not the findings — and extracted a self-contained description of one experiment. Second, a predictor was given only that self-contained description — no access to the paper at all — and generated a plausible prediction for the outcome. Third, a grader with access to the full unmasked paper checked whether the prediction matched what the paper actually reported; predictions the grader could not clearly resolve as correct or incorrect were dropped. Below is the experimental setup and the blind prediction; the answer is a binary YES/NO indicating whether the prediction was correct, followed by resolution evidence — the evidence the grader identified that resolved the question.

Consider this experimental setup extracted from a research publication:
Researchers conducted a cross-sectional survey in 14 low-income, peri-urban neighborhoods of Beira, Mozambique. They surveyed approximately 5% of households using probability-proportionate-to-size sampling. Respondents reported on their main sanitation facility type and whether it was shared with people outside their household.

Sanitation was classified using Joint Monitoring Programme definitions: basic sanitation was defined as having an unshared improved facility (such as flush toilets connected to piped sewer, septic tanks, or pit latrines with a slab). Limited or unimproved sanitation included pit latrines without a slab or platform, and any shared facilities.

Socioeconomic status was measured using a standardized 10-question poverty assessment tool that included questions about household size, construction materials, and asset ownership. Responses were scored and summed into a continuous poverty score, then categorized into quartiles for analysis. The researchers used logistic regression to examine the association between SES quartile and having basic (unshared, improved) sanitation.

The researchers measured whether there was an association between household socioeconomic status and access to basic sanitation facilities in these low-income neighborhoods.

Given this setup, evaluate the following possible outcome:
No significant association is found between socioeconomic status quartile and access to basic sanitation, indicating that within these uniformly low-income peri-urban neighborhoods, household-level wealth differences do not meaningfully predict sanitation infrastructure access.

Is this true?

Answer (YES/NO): NO